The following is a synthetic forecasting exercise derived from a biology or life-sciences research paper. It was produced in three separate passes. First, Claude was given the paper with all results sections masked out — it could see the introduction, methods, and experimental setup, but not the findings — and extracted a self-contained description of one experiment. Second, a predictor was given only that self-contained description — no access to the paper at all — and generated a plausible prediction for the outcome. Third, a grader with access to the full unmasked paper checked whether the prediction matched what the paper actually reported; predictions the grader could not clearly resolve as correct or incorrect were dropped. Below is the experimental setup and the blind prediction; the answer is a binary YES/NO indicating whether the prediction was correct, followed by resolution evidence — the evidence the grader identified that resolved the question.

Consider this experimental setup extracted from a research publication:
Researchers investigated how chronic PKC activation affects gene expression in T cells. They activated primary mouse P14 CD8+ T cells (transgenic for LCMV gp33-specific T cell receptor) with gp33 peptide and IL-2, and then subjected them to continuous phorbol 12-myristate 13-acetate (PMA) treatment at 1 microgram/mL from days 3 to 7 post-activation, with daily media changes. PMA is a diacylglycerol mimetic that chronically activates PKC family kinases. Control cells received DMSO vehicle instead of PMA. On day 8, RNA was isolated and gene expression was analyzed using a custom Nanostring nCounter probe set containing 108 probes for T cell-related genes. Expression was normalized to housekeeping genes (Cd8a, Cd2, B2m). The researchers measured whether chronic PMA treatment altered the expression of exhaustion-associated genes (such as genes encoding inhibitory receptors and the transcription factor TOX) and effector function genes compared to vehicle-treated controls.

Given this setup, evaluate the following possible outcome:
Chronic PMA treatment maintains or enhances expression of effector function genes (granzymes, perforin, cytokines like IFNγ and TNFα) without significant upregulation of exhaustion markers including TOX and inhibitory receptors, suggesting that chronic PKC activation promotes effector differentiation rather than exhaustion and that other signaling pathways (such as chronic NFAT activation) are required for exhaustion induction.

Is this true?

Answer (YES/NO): NO